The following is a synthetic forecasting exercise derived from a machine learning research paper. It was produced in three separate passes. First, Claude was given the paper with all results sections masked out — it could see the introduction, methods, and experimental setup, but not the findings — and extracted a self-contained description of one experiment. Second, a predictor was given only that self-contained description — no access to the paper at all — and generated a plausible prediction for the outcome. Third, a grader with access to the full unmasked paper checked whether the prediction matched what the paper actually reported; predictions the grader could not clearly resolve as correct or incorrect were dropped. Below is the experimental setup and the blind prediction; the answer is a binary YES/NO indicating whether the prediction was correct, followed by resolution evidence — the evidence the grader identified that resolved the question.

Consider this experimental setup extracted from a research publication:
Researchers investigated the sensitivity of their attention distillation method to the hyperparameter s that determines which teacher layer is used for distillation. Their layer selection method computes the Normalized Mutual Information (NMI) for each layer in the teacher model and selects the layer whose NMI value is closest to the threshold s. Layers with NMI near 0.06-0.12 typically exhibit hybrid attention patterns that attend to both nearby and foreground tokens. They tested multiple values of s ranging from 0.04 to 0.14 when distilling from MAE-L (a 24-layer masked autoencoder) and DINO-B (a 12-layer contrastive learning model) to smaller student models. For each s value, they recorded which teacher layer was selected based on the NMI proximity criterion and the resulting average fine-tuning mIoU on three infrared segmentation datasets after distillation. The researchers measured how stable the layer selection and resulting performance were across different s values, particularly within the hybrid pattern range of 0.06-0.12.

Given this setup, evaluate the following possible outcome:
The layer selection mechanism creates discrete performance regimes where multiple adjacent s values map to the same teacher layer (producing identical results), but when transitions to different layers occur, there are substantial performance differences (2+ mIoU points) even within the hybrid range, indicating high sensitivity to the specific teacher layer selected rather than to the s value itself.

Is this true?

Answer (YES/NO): NO